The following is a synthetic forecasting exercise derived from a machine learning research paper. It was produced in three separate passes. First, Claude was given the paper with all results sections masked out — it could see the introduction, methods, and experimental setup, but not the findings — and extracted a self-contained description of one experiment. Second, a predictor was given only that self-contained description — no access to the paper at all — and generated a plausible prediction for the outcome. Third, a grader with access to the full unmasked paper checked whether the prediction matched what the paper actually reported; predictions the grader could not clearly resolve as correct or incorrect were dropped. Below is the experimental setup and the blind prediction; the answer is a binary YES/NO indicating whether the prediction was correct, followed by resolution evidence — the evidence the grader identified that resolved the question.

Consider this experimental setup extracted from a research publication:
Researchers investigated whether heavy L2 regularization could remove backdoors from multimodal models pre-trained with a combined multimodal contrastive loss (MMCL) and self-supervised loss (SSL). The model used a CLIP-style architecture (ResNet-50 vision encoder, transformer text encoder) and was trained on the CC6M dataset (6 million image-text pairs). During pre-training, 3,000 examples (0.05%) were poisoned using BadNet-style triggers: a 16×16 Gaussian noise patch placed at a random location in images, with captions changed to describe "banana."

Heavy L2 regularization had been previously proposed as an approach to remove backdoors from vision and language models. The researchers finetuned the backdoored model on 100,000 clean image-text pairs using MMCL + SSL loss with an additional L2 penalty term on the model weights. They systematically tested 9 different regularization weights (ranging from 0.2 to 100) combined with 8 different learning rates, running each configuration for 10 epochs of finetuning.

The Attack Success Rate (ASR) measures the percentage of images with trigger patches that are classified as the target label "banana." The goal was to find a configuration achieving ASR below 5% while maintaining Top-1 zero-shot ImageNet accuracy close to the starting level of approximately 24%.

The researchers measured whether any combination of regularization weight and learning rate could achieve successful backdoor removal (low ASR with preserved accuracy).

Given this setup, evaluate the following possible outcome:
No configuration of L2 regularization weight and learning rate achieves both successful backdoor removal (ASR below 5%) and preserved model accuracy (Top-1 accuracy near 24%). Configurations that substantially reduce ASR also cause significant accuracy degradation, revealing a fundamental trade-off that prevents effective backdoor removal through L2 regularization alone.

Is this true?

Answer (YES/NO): YES